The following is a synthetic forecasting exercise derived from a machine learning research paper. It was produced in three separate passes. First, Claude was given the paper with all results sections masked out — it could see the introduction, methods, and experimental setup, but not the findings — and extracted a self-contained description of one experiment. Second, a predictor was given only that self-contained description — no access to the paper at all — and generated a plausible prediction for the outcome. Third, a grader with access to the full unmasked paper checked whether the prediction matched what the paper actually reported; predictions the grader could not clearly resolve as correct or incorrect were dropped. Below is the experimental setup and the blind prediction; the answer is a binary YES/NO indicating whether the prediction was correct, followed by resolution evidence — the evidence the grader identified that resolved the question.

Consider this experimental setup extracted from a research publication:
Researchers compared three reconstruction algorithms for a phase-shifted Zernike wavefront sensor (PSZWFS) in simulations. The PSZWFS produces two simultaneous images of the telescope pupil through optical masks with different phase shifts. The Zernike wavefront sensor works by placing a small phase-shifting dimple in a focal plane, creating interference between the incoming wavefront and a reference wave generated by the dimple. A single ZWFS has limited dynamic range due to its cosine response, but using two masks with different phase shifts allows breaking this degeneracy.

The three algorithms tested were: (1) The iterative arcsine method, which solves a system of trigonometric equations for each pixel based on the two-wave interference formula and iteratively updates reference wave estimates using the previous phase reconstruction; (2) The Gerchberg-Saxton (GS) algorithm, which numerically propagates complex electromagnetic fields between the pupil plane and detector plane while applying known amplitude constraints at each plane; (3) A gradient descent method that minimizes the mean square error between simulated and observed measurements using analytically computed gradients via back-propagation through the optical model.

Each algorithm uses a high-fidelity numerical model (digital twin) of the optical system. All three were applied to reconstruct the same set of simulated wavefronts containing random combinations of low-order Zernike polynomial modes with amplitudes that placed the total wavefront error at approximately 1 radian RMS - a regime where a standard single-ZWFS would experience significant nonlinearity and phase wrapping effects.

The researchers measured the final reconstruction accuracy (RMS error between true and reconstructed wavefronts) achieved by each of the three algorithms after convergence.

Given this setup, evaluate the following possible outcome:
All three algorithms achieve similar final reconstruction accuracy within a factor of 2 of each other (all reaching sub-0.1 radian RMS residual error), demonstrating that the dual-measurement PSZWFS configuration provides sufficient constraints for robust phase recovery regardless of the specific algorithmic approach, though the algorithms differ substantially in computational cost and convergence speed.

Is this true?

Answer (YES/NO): NO